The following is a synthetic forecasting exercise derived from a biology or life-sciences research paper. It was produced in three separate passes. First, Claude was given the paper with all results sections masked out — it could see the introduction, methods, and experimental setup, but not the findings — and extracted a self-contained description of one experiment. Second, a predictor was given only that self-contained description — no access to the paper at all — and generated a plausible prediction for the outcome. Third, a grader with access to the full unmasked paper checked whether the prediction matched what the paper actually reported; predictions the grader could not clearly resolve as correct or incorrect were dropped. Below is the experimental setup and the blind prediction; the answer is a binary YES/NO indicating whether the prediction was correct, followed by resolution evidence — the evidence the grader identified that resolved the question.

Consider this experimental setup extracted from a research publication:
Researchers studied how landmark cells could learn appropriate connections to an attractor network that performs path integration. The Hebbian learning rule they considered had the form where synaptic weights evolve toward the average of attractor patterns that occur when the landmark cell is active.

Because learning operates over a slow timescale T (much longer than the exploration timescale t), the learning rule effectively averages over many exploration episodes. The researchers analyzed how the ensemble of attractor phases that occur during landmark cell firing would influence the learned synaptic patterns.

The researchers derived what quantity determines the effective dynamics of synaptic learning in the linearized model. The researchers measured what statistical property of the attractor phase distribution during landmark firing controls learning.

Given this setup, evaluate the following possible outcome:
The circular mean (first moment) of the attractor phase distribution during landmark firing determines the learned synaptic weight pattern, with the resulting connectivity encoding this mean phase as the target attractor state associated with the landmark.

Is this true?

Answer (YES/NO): YES